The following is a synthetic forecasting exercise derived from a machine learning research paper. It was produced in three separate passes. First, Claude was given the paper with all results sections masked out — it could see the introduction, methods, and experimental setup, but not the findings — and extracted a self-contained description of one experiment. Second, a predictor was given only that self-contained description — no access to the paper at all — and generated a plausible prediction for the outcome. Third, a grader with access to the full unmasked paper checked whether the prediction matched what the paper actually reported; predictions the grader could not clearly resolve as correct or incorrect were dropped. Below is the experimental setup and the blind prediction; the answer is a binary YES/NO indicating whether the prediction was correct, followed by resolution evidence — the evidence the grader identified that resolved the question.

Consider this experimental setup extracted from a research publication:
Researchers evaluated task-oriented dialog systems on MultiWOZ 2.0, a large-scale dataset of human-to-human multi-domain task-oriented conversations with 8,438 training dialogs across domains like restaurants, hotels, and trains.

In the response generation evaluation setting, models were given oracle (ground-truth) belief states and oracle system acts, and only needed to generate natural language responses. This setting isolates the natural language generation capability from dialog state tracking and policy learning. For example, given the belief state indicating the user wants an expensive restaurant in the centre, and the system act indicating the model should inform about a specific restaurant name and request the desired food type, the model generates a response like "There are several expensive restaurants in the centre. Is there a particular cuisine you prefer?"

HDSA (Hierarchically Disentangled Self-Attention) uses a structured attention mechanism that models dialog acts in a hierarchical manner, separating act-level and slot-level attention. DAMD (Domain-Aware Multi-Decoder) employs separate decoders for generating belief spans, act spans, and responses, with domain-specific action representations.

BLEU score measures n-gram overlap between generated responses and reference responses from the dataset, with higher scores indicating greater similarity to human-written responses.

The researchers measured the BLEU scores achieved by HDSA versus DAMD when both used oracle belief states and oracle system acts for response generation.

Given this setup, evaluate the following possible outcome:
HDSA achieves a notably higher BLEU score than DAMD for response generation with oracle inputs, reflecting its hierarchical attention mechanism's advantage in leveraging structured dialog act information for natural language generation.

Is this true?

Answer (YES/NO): YES